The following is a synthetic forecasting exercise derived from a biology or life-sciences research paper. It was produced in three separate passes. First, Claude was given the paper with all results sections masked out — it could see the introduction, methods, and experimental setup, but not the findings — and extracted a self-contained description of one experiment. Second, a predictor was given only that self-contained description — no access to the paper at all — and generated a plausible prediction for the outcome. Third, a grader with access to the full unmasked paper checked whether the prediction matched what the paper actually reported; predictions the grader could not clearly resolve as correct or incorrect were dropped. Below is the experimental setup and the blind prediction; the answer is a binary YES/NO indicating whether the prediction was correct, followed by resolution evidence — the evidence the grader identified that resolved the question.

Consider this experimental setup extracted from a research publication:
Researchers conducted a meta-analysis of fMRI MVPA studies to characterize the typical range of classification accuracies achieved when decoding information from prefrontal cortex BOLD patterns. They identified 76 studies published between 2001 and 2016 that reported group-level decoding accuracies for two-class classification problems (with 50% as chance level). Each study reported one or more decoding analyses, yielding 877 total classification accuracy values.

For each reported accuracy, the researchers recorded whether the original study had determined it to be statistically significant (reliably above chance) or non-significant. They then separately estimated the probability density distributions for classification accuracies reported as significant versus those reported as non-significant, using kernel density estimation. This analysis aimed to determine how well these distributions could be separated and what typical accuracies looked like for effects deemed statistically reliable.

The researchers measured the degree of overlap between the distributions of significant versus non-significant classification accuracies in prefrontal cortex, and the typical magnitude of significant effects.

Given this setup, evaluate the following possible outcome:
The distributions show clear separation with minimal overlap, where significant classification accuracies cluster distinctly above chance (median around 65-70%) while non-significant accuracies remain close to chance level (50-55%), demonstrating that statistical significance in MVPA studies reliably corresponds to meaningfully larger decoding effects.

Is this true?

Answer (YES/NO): NO